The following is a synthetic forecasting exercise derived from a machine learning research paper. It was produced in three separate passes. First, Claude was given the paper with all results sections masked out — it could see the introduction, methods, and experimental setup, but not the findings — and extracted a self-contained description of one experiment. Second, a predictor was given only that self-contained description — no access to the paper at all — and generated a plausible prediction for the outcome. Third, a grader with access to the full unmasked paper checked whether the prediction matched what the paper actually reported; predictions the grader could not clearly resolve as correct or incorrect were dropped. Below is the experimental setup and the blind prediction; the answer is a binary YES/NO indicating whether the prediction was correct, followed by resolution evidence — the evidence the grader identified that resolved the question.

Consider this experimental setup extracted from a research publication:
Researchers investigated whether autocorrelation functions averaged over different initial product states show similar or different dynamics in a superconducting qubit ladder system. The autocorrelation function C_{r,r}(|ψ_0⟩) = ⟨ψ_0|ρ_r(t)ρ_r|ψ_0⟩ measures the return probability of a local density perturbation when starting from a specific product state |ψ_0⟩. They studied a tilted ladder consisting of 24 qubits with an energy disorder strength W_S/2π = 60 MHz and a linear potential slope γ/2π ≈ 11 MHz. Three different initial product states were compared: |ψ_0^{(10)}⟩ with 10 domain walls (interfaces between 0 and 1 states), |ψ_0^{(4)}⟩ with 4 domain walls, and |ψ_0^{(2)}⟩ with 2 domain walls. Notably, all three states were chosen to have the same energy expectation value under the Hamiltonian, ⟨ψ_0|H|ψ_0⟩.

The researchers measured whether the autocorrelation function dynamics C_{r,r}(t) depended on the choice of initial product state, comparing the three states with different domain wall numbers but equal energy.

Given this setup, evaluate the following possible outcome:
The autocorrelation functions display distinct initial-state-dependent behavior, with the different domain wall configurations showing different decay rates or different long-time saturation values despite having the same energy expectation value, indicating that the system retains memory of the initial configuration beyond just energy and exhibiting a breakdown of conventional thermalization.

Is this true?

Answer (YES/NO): YES